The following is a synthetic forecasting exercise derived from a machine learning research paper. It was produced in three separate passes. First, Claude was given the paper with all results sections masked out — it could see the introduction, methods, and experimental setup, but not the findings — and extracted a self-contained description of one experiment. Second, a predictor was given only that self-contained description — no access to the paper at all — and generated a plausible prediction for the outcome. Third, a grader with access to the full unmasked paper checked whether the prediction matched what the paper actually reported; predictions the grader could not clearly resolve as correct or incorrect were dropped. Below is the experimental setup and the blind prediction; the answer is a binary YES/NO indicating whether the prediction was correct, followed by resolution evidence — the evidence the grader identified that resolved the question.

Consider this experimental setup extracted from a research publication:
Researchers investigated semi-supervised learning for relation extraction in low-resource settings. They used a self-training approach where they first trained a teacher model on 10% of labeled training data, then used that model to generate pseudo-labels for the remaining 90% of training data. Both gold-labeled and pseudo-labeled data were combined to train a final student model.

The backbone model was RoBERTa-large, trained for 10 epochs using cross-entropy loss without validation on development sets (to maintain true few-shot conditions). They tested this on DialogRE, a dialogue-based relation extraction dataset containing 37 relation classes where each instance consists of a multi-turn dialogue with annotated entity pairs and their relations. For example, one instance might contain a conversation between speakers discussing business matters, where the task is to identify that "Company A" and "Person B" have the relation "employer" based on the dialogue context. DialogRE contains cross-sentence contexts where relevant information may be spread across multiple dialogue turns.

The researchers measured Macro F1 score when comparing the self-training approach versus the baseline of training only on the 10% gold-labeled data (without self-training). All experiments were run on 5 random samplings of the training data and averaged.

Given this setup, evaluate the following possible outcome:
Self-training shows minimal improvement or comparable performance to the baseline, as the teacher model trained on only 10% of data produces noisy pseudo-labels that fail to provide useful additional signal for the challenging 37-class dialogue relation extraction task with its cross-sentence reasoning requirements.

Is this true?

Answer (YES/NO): NO